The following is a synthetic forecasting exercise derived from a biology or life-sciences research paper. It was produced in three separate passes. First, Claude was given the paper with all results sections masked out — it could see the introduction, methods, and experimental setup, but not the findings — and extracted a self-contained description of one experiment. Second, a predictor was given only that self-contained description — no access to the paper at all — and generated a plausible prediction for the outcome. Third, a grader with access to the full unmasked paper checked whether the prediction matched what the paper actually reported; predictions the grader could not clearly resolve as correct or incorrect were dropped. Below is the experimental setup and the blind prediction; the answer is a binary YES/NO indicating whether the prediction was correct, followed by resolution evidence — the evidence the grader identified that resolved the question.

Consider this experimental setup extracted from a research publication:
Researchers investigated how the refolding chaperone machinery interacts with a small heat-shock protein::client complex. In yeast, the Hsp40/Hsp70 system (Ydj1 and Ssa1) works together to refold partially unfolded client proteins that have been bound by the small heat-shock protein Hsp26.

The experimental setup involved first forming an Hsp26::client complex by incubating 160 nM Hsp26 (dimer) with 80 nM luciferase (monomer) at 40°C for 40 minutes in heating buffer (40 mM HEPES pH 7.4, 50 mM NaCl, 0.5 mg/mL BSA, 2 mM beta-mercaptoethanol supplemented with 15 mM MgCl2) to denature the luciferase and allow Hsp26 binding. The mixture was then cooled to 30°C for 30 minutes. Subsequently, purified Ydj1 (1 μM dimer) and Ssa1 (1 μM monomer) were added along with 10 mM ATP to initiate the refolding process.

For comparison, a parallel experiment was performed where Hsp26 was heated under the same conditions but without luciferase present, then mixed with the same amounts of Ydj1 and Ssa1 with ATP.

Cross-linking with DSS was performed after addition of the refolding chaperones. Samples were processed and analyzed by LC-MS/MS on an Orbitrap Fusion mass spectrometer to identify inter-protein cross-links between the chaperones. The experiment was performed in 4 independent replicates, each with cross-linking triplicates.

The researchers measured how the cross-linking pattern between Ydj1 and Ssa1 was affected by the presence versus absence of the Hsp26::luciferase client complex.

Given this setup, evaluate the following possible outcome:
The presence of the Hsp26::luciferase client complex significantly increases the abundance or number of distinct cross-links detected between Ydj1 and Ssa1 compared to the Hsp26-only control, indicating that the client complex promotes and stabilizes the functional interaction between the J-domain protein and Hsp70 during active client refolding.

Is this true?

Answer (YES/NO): NO